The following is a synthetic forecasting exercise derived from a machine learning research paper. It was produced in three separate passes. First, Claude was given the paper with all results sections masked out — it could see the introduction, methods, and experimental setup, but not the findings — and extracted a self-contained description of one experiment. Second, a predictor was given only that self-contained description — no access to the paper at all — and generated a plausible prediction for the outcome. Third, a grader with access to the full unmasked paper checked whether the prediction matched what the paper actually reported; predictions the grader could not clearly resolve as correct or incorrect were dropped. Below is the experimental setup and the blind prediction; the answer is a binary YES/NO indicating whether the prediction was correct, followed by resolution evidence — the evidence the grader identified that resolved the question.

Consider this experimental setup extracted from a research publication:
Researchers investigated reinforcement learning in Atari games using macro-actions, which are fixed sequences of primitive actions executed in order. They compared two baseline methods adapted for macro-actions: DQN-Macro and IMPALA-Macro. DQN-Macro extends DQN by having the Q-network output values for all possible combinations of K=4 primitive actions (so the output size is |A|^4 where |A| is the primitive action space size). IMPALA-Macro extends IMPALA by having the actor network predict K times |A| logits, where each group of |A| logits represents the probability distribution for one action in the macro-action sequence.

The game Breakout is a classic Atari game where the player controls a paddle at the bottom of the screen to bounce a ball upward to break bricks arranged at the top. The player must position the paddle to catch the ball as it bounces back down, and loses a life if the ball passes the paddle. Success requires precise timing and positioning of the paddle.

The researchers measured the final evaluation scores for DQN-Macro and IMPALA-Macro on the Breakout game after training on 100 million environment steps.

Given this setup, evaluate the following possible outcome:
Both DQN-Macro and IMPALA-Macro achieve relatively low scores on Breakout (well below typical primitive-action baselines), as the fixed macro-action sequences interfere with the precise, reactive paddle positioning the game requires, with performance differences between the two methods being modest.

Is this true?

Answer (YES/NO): NO